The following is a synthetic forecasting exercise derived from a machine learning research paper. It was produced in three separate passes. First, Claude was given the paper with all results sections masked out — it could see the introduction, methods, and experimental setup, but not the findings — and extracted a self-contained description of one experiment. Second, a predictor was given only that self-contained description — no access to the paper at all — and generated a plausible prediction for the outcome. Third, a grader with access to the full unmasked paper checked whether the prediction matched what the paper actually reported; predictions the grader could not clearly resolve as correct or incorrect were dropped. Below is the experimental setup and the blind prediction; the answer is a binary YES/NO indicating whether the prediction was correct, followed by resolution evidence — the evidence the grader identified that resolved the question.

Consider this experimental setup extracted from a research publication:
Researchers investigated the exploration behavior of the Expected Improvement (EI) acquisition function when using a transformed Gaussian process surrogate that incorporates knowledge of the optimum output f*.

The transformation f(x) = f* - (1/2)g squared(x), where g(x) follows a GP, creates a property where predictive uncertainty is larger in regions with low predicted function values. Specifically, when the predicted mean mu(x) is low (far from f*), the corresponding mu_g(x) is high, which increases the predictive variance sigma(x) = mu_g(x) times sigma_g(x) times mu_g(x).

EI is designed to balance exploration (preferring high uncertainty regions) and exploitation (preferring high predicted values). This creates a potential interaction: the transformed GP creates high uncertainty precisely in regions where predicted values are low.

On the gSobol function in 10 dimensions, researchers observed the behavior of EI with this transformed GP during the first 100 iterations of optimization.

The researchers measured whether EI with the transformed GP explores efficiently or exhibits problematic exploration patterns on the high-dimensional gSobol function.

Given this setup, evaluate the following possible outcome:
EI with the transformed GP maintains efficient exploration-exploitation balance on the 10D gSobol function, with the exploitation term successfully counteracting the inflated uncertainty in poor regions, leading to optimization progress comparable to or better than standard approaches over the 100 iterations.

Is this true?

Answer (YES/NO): NO